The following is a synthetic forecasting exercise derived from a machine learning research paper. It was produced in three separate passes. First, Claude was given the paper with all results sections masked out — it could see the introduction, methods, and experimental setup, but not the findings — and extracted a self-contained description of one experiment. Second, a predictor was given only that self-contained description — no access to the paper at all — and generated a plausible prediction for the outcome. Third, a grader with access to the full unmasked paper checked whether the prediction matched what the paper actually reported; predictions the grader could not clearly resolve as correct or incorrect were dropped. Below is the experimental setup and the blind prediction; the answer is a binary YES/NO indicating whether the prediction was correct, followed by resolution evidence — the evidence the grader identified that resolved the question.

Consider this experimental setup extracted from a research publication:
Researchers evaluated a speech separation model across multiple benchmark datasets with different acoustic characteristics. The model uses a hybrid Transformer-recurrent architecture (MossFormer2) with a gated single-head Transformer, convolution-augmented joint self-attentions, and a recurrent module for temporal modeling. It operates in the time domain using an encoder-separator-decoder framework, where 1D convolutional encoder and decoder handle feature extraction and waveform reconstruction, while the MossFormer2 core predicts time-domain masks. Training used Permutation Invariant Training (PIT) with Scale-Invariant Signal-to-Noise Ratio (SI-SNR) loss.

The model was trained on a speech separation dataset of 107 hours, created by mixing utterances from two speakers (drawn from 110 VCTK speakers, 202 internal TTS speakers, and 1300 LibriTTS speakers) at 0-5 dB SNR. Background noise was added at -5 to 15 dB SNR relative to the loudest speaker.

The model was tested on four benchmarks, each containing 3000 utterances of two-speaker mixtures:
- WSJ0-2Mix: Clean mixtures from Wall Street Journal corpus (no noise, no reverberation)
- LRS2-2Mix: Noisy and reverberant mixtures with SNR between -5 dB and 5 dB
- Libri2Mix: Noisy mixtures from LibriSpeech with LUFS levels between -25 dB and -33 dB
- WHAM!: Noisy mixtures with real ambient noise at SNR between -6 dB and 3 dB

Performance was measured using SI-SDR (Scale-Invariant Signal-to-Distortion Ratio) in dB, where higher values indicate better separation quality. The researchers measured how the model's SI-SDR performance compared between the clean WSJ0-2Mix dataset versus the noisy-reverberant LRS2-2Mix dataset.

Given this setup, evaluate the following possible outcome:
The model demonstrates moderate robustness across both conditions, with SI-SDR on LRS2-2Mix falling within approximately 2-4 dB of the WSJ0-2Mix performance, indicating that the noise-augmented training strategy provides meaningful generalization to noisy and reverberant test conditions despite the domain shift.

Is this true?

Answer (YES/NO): NO